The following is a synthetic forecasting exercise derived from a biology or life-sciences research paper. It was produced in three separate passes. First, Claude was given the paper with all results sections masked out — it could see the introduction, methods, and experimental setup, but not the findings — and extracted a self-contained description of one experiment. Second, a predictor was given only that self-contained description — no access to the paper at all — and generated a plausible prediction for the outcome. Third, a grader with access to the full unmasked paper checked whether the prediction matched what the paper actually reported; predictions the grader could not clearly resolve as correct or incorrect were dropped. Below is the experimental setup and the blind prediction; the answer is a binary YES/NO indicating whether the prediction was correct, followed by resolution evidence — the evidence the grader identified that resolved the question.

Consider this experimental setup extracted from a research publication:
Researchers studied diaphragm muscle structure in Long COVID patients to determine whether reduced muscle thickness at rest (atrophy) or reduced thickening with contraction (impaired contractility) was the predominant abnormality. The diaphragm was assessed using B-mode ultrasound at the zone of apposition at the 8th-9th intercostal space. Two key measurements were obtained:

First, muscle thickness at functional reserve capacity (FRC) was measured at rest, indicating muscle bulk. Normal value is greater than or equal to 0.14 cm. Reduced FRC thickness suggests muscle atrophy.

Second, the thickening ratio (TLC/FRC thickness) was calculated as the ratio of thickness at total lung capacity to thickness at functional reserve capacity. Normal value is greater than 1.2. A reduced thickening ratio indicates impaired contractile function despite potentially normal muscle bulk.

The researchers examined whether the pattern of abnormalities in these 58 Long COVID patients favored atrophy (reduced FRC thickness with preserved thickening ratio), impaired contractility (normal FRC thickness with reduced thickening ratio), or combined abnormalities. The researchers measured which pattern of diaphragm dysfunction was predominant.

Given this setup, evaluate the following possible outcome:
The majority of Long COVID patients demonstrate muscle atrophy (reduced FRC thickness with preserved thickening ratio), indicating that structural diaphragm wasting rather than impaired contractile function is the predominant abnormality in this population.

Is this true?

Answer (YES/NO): YES